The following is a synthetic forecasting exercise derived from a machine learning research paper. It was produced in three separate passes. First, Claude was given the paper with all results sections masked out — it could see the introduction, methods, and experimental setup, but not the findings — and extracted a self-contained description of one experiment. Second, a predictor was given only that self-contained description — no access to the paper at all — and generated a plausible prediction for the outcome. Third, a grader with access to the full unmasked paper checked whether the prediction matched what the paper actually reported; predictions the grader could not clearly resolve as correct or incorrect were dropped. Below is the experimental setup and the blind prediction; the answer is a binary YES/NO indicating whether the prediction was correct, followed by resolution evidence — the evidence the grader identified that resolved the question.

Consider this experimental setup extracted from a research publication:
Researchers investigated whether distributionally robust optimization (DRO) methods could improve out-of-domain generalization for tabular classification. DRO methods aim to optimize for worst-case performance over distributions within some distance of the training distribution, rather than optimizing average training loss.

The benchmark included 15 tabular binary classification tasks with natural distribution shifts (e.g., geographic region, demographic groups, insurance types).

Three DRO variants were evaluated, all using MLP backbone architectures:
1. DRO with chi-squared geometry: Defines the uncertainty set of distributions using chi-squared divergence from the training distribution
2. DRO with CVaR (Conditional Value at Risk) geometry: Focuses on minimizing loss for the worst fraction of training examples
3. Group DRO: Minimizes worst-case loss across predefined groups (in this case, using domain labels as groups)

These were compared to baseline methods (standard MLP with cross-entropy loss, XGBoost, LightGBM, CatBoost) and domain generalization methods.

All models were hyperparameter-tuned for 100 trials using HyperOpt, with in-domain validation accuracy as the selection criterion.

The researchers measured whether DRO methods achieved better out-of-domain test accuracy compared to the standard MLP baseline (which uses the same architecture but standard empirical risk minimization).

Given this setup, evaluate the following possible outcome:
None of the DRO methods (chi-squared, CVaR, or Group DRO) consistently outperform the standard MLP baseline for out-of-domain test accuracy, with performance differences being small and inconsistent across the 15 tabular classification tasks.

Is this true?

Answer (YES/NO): YES